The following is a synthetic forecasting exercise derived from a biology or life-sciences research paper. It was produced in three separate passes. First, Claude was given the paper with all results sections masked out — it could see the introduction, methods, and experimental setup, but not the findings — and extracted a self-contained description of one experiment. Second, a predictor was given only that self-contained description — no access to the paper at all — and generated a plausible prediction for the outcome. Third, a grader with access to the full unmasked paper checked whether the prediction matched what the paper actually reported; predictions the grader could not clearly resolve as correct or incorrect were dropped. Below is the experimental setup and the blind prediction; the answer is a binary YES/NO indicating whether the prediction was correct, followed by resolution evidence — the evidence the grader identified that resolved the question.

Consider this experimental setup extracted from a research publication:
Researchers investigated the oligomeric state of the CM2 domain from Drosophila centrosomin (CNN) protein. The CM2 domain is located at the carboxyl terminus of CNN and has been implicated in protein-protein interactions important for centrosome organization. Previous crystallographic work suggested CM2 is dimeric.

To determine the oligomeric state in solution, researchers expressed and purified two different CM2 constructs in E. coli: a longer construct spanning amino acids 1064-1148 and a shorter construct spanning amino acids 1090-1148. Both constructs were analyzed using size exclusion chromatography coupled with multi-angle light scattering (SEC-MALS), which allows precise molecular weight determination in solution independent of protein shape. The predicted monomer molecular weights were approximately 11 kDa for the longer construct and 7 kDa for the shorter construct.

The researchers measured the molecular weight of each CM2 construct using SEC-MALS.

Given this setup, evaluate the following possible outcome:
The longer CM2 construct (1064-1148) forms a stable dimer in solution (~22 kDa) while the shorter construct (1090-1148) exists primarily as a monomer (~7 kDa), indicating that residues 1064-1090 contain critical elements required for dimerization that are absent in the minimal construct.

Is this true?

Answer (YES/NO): YES